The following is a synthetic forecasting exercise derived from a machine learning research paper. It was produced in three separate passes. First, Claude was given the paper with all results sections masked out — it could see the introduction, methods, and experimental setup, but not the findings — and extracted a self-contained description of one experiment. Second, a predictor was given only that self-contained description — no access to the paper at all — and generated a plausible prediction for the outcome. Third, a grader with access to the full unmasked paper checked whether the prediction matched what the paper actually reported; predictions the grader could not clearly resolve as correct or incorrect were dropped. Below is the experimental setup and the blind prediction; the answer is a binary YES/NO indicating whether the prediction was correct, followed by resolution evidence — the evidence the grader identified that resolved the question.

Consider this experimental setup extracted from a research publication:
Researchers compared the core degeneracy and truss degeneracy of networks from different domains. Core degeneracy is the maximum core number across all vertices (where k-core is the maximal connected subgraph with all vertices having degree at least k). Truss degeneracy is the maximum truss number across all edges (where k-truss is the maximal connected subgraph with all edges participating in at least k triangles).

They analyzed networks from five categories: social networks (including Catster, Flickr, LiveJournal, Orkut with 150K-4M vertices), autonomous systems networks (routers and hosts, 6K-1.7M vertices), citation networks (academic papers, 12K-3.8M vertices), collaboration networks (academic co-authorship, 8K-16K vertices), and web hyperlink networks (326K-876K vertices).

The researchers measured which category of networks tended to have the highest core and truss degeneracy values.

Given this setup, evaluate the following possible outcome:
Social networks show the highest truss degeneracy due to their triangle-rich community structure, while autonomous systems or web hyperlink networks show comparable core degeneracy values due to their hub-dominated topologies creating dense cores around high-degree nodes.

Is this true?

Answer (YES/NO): NO